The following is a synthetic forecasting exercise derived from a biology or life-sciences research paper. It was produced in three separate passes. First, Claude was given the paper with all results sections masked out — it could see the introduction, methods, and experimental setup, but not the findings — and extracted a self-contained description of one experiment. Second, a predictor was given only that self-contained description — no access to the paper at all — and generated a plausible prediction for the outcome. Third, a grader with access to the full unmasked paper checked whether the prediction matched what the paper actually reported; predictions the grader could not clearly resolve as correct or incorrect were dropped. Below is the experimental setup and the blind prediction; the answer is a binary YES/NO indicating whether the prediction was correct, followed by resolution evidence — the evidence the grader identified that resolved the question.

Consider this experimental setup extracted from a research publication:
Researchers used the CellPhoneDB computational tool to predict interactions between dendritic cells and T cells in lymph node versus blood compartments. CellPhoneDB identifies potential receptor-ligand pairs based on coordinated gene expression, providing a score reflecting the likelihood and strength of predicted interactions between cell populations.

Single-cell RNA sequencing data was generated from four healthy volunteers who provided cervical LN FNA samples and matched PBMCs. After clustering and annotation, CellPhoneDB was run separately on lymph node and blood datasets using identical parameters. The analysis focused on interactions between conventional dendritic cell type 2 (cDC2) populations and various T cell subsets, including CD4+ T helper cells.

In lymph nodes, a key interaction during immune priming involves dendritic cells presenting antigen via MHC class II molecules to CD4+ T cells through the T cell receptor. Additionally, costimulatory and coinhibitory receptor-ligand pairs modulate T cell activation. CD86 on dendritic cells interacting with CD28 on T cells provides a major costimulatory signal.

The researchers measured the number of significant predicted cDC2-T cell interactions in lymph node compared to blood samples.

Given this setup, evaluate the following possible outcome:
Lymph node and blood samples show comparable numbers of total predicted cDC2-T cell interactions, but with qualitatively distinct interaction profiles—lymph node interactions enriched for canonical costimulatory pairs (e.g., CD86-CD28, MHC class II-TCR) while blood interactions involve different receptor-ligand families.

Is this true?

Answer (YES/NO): NO